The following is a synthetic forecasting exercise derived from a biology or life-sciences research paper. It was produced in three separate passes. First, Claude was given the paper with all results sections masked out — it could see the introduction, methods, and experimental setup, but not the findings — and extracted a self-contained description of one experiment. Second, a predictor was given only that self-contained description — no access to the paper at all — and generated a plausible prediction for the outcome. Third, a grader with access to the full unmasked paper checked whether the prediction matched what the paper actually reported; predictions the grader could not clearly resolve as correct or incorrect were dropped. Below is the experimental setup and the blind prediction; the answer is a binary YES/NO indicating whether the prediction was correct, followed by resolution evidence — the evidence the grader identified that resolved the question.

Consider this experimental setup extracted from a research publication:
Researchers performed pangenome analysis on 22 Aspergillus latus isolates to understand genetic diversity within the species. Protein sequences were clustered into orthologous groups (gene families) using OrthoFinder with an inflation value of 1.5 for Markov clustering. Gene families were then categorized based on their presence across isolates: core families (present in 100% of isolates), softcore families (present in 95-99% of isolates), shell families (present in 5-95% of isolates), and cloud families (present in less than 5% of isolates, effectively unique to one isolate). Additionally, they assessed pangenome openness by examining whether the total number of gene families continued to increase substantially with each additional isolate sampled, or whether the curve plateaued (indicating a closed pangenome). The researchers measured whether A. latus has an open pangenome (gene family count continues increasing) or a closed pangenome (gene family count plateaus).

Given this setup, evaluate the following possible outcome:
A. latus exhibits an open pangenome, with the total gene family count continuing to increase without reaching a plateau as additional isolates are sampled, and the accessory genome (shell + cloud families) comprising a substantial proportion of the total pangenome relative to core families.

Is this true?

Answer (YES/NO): NO